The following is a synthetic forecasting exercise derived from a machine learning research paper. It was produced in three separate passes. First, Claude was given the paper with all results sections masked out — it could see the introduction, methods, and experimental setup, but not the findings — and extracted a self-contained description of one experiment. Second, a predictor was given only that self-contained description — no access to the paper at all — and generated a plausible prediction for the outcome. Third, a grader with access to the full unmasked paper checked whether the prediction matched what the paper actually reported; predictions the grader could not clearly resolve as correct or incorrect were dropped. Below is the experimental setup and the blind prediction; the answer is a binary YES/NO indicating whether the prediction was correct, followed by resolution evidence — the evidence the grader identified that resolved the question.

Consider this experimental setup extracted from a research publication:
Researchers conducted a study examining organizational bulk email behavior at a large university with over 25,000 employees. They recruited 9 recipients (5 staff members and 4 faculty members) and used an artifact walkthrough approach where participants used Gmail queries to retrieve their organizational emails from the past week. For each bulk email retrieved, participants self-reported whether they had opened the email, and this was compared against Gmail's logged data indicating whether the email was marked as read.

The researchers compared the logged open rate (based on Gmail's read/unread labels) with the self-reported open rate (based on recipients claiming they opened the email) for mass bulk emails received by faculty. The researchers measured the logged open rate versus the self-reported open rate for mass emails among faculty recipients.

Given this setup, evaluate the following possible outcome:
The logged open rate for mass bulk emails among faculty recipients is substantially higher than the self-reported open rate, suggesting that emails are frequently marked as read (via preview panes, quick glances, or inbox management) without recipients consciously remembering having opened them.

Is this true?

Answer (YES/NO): YES